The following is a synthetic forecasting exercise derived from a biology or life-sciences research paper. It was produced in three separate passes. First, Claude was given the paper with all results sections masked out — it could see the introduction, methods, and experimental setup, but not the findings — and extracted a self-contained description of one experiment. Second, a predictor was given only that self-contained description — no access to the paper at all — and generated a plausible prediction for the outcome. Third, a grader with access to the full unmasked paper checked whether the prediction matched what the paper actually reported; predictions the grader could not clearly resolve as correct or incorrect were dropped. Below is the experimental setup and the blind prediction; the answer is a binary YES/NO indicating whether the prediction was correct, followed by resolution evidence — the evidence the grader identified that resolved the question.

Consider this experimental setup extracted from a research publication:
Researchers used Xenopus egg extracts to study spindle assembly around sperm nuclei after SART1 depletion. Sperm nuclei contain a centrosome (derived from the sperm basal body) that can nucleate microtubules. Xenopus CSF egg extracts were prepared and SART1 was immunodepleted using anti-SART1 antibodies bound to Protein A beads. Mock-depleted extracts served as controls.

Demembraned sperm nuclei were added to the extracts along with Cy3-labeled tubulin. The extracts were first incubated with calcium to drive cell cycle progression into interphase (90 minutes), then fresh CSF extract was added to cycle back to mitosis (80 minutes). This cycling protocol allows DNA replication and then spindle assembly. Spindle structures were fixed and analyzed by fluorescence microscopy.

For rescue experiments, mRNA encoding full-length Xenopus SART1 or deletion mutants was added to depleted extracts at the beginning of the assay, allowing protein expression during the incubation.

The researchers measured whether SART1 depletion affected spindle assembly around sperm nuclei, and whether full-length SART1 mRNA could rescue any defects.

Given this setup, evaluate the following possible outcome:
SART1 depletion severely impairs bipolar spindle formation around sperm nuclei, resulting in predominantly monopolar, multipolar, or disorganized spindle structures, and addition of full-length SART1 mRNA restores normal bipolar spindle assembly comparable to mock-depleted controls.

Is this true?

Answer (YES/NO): YES